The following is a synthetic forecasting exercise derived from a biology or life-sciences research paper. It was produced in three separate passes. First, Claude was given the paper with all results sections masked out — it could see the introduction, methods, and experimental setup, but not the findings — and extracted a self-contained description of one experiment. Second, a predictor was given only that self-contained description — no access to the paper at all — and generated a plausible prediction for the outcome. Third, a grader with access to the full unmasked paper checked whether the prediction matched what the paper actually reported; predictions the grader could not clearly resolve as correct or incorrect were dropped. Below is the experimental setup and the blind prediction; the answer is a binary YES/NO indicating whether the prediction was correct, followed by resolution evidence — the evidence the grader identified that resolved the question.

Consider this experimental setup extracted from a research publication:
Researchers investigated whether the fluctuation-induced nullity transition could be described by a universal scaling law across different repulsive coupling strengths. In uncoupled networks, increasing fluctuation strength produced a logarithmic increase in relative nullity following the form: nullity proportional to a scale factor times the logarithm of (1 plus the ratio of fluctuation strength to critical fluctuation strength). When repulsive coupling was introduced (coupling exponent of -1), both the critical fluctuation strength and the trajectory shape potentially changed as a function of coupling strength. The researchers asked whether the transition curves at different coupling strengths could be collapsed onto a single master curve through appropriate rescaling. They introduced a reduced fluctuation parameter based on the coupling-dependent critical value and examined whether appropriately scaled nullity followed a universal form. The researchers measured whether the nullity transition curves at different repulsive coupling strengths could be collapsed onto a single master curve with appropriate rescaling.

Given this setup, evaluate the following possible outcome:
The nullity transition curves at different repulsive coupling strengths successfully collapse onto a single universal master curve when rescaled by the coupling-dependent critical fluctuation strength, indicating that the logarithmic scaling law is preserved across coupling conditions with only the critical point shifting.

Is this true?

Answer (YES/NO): YES